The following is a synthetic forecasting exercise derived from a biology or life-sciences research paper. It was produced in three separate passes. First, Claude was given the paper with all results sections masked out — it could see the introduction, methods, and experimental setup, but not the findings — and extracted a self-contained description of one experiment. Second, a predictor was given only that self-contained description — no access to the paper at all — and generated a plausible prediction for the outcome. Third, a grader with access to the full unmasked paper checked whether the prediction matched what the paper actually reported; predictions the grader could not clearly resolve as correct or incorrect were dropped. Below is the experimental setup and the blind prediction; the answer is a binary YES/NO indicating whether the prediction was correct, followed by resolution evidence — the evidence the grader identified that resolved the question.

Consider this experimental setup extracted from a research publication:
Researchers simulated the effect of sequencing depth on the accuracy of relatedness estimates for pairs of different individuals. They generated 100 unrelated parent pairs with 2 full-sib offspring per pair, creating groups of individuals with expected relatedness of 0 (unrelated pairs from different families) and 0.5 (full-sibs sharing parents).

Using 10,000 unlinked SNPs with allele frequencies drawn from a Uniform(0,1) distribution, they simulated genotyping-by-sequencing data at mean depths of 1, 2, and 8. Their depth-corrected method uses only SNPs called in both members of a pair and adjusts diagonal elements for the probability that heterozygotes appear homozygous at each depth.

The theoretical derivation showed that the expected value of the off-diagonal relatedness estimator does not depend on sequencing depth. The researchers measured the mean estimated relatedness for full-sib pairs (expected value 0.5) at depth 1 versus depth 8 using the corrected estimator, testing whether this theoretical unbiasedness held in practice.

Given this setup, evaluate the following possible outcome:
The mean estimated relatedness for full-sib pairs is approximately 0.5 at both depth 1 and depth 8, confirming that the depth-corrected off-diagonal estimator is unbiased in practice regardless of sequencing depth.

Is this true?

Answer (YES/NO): YES